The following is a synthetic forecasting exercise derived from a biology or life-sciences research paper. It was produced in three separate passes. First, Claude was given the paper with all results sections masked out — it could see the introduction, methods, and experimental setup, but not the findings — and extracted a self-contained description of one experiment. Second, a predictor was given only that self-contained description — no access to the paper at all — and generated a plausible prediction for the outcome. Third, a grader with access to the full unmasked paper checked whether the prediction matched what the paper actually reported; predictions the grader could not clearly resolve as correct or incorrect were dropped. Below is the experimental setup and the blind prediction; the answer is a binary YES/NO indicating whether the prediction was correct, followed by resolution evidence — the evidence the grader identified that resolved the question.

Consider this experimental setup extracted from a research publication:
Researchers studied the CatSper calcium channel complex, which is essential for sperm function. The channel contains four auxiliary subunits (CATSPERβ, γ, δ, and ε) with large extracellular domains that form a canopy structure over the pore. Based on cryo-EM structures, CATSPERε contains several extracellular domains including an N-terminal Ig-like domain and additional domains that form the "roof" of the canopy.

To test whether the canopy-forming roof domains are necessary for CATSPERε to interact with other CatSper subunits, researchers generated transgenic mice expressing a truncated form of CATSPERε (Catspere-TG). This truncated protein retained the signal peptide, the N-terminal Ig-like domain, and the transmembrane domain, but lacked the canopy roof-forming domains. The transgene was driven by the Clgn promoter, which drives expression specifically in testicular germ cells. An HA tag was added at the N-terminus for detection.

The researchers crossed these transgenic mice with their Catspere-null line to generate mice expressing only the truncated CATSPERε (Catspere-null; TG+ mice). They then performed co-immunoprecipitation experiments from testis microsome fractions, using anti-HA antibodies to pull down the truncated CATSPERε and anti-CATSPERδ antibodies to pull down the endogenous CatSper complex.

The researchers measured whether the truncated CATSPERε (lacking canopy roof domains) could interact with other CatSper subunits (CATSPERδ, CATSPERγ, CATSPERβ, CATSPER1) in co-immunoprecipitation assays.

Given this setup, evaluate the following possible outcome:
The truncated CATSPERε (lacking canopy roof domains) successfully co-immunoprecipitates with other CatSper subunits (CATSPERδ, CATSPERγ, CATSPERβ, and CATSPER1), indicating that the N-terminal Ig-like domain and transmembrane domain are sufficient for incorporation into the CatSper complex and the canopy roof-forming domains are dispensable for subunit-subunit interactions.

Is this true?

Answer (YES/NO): NO